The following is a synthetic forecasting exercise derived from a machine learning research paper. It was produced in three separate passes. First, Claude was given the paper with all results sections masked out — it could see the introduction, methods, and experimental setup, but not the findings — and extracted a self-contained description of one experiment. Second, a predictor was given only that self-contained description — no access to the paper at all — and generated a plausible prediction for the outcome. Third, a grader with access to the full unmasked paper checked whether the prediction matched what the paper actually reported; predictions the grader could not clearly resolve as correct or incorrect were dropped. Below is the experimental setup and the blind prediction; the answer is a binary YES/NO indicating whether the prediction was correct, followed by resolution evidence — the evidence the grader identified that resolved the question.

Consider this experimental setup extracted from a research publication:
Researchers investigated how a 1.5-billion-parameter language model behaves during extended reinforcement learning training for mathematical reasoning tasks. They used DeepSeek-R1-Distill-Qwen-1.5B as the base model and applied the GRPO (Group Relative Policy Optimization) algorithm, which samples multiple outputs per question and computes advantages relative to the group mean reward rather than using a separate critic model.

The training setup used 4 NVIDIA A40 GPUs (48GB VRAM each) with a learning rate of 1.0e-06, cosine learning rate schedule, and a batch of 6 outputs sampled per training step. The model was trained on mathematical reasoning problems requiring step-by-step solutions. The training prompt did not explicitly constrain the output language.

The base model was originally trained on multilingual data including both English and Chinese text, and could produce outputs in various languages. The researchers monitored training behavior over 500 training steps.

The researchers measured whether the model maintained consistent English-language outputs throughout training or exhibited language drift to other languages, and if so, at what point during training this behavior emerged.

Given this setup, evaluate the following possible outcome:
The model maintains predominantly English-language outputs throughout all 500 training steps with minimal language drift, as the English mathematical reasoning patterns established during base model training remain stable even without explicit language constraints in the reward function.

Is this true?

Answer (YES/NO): NO